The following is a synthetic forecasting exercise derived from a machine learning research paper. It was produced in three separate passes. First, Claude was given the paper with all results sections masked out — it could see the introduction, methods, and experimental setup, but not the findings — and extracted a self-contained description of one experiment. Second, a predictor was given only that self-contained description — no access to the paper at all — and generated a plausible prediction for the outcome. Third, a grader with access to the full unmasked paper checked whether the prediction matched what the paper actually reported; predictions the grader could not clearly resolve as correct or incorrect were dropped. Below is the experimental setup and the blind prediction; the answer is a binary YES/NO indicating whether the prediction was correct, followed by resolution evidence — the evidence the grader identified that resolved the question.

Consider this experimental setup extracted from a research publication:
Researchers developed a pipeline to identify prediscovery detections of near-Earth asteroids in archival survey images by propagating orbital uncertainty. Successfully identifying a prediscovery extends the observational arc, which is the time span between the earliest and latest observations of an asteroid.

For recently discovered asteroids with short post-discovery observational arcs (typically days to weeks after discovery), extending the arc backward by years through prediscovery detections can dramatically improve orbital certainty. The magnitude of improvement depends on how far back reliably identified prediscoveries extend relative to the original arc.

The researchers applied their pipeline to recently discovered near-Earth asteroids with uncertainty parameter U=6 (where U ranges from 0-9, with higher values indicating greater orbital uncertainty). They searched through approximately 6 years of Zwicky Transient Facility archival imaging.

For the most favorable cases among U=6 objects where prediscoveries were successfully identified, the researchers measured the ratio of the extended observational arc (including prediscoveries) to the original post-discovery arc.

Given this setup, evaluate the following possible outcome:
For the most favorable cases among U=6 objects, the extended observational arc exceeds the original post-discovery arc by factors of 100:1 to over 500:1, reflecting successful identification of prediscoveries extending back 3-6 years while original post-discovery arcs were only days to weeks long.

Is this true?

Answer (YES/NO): NO